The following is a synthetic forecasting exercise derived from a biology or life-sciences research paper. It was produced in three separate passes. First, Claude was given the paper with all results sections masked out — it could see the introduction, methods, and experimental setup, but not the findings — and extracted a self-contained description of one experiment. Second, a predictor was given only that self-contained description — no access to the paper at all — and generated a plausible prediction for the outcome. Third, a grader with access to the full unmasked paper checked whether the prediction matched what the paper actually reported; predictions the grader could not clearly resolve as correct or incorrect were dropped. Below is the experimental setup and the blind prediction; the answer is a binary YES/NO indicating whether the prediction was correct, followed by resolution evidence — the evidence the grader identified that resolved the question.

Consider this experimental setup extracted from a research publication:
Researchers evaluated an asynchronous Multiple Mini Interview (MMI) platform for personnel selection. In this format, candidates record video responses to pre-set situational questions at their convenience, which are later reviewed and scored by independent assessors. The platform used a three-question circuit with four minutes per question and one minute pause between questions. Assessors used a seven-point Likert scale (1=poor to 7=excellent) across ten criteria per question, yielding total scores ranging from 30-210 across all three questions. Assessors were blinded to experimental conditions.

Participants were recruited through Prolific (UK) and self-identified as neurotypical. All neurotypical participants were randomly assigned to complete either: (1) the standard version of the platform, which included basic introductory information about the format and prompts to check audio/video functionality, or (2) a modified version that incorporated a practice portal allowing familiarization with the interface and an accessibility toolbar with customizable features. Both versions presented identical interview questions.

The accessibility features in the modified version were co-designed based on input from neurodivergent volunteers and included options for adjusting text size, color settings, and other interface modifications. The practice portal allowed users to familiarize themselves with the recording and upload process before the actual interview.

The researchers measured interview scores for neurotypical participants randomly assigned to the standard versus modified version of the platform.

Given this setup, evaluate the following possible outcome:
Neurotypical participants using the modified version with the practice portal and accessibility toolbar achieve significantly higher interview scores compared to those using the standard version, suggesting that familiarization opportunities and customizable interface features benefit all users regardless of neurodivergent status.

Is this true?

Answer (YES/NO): NO